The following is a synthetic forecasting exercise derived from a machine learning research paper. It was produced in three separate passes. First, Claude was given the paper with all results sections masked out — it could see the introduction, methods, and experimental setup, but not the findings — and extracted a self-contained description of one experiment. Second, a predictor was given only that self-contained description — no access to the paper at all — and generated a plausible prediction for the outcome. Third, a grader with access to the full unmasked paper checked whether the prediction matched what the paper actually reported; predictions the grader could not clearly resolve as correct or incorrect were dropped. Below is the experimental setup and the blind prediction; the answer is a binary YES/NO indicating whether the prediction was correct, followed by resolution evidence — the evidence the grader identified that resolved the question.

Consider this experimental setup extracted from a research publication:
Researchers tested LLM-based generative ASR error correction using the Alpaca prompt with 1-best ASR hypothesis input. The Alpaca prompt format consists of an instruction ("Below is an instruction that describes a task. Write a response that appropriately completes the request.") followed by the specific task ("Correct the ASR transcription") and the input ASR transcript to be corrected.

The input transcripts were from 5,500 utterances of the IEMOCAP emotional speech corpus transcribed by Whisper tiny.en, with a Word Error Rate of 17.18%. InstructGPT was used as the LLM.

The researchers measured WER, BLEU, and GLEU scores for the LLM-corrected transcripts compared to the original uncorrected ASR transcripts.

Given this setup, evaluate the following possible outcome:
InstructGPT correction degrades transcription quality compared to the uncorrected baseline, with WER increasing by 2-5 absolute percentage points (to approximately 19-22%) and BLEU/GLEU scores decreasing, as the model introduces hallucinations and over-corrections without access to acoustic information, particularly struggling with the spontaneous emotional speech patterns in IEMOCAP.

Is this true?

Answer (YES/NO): NO